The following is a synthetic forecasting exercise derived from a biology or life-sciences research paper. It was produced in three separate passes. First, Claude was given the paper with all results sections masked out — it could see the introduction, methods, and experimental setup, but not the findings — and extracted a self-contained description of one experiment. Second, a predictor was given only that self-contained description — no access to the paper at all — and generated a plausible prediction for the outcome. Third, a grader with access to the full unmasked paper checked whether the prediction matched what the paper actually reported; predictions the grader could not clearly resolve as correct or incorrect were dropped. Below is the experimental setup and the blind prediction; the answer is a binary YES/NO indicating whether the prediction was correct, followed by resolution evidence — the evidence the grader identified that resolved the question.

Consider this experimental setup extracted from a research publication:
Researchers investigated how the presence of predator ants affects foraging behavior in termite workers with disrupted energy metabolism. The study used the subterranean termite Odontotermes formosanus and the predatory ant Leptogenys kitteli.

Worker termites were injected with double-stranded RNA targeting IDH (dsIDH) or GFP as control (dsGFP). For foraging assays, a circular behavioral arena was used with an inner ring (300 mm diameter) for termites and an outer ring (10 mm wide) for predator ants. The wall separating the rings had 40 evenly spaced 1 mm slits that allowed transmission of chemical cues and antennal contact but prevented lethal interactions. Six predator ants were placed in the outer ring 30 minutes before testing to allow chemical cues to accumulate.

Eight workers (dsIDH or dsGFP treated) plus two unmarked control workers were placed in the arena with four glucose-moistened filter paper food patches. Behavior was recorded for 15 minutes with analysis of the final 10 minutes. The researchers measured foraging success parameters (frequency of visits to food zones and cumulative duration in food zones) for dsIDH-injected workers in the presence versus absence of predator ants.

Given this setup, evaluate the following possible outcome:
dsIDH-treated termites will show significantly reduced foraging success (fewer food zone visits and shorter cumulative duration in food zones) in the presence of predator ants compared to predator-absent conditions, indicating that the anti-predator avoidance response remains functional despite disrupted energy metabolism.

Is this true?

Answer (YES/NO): YES